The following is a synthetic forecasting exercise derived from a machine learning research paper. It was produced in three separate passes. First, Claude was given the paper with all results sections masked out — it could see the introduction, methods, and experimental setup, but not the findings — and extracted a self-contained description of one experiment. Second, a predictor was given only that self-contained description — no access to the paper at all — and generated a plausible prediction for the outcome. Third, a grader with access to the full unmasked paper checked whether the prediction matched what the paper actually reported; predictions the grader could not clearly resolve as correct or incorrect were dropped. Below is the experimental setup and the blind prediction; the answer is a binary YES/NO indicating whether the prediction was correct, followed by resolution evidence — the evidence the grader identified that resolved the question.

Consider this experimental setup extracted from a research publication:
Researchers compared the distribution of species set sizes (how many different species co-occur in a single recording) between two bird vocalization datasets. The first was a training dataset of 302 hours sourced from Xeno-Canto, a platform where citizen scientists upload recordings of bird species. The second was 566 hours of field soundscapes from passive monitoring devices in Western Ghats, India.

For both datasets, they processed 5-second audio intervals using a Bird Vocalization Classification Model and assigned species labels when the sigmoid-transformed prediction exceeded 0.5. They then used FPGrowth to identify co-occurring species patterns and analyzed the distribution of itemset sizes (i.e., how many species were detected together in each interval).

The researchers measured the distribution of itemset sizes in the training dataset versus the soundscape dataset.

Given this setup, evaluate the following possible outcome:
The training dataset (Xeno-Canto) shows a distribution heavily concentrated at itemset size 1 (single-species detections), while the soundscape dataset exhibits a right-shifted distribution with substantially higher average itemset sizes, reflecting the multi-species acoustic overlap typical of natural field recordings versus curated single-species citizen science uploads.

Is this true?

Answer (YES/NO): NO